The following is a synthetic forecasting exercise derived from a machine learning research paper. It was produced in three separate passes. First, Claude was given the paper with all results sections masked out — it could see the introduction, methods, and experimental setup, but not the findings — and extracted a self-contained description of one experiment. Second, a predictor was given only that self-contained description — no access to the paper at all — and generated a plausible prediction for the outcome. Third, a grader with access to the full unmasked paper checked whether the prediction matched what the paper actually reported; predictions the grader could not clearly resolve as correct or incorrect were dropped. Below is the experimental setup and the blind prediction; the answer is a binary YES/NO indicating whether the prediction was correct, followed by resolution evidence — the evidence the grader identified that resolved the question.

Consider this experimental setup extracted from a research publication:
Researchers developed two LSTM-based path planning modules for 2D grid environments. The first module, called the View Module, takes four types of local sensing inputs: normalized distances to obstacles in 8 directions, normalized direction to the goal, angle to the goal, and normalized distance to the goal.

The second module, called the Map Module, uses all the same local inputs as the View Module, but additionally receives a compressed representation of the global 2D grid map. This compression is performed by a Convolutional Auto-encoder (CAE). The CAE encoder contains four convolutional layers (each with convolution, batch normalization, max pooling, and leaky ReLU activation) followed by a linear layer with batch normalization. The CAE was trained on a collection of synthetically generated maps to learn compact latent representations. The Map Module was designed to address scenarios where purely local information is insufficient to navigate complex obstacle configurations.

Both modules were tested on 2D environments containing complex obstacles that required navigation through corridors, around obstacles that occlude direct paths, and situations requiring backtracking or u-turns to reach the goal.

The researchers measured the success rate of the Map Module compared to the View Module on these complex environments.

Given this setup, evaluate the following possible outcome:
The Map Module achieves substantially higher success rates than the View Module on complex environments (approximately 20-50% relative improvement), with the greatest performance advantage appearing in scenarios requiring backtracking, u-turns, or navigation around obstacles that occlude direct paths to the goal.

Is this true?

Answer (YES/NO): NO